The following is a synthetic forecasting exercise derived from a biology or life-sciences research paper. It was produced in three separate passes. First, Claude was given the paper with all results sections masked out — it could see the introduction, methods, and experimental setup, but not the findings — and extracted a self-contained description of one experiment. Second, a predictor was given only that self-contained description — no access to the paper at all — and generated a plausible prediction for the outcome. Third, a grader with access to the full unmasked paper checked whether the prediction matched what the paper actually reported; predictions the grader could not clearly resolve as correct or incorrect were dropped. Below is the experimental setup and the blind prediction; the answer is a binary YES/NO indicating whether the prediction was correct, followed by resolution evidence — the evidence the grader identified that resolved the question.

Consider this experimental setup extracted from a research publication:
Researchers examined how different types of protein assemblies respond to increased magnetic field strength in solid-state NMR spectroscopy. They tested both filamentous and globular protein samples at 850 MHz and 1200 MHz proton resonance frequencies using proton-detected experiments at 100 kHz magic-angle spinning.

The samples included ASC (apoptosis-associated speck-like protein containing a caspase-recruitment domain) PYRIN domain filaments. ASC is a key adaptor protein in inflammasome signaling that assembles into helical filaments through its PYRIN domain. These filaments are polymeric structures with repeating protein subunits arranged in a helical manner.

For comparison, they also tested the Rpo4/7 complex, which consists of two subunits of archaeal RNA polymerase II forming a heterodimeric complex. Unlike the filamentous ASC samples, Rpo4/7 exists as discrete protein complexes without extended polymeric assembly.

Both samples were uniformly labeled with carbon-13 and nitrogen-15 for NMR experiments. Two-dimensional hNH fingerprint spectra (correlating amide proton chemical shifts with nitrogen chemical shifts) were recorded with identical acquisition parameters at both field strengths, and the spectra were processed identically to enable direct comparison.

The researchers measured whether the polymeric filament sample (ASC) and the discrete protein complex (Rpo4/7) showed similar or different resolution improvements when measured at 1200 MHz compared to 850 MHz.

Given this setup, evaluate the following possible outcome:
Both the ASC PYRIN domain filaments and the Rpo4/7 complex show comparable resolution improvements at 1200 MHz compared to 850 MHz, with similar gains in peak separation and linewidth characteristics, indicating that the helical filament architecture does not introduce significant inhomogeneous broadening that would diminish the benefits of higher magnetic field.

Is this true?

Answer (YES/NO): YES